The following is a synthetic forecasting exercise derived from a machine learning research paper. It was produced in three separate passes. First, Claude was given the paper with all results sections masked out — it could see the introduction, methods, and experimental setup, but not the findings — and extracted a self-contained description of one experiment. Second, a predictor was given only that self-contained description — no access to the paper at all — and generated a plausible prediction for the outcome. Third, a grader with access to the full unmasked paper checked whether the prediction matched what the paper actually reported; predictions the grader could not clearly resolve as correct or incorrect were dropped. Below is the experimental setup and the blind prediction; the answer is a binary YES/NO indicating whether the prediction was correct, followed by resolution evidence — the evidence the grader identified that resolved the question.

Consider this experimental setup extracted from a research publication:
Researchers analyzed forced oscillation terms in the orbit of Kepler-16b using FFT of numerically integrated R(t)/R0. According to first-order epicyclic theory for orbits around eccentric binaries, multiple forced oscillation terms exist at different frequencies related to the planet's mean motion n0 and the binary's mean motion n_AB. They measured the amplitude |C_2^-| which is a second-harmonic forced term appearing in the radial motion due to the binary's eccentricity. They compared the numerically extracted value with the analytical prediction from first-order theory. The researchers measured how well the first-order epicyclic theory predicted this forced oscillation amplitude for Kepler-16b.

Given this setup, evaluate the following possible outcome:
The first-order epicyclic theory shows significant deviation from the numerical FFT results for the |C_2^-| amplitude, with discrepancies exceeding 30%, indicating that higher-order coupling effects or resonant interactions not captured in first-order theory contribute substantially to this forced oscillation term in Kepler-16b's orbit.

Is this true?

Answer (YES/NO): NO